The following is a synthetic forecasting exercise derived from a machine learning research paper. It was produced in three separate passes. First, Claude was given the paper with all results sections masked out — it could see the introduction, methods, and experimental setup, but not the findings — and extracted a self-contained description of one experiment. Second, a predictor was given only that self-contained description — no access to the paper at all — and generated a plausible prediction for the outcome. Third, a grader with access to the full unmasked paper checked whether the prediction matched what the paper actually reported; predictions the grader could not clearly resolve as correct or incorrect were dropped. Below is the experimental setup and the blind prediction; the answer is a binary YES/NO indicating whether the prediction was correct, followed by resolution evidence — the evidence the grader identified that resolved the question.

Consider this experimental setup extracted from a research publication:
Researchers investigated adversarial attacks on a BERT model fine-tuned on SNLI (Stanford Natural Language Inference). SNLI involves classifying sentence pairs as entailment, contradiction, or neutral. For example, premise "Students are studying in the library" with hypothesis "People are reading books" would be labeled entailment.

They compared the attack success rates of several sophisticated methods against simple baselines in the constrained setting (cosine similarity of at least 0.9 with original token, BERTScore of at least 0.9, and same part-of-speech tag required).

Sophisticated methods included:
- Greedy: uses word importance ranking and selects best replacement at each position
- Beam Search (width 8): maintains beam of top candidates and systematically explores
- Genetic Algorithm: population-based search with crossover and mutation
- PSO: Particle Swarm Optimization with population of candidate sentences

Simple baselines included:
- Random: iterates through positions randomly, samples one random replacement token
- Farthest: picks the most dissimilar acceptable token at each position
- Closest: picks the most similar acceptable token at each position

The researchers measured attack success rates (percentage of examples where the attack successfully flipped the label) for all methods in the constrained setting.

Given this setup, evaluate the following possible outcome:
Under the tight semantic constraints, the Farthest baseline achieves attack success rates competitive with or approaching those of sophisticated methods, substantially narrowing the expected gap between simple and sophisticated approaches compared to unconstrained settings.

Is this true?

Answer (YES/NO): NO